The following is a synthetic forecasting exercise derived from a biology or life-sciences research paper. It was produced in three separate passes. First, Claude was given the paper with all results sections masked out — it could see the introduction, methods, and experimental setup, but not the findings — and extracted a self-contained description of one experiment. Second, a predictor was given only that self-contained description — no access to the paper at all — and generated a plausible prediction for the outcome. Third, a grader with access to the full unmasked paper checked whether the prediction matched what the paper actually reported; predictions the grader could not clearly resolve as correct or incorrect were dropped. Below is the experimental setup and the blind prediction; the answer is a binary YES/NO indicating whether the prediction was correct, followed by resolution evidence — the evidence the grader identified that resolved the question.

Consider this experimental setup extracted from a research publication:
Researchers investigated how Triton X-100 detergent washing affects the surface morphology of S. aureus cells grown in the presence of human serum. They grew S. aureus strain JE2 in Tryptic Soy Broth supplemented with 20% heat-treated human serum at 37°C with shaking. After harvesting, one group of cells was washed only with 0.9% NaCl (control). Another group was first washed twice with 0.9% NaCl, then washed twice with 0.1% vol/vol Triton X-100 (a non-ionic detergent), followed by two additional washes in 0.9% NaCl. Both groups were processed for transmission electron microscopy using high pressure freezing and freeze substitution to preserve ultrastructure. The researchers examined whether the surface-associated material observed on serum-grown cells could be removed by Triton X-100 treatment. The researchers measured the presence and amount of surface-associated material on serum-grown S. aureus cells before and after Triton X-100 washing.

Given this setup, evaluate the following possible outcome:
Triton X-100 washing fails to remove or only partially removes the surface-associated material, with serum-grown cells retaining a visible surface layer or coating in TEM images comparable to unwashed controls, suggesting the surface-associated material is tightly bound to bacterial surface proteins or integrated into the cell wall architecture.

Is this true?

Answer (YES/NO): NO